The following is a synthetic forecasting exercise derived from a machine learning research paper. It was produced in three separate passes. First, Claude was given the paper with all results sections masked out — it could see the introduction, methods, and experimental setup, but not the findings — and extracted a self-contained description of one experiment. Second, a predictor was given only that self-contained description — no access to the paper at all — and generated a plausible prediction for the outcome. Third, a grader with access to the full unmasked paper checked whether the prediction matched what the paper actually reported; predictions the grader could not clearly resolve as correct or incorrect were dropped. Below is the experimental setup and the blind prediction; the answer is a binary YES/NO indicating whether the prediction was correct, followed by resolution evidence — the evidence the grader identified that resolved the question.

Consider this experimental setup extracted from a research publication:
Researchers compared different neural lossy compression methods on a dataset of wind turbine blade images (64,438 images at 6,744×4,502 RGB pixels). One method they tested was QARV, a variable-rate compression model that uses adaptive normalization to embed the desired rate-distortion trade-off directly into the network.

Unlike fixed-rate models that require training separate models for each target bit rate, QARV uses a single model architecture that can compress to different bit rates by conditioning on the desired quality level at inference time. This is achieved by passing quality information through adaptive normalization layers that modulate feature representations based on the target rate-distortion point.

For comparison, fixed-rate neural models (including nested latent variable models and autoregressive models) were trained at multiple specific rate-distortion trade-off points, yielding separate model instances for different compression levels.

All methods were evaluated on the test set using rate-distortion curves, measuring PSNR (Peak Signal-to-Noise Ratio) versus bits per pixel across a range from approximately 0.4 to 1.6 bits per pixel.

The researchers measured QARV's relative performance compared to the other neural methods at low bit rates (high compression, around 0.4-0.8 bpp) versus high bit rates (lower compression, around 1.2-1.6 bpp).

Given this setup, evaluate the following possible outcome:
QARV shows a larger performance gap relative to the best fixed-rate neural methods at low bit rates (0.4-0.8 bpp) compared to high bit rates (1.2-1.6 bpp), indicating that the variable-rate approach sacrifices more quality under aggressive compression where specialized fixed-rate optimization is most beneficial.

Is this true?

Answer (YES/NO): YES